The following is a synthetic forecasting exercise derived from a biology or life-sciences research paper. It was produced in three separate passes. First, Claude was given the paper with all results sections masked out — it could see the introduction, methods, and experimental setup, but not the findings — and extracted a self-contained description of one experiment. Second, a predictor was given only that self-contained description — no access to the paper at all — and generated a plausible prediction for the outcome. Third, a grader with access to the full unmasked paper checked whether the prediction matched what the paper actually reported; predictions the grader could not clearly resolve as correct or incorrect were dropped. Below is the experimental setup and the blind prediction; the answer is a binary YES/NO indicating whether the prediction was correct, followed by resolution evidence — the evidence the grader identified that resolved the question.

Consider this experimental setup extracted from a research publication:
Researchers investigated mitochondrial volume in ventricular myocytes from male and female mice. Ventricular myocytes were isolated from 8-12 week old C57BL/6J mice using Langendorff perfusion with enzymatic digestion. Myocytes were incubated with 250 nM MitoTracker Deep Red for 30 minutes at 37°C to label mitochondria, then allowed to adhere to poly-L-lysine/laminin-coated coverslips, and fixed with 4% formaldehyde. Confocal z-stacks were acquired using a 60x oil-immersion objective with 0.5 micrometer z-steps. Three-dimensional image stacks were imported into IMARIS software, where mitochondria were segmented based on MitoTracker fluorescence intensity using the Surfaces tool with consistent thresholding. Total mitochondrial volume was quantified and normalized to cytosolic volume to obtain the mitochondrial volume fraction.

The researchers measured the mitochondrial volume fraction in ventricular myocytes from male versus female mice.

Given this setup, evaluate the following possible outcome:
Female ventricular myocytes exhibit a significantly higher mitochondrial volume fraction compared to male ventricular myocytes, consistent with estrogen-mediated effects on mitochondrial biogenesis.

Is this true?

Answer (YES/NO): NO